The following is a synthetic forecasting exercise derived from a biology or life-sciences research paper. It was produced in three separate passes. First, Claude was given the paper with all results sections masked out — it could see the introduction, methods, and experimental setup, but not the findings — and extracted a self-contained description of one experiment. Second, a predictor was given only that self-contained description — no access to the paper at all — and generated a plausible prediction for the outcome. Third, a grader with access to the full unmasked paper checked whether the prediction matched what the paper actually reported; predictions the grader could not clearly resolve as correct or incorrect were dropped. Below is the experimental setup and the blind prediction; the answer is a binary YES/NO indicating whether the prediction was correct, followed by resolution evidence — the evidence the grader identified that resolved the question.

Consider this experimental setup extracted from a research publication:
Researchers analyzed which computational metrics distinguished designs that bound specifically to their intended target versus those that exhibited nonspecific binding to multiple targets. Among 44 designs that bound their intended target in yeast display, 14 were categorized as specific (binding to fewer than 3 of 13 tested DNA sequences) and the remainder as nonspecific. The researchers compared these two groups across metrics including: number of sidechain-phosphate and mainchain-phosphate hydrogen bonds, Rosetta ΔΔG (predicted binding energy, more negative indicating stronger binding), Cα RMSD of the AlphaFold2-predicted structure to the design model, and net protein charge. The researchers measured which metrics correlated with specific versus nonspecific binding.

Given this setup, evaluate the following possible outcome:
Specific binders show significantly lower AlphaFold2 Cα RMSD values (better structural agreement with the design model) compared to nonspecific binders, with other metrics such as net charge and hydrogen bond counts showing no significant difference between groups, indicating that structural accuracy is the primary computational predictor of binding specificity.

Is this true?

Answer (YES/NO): NO